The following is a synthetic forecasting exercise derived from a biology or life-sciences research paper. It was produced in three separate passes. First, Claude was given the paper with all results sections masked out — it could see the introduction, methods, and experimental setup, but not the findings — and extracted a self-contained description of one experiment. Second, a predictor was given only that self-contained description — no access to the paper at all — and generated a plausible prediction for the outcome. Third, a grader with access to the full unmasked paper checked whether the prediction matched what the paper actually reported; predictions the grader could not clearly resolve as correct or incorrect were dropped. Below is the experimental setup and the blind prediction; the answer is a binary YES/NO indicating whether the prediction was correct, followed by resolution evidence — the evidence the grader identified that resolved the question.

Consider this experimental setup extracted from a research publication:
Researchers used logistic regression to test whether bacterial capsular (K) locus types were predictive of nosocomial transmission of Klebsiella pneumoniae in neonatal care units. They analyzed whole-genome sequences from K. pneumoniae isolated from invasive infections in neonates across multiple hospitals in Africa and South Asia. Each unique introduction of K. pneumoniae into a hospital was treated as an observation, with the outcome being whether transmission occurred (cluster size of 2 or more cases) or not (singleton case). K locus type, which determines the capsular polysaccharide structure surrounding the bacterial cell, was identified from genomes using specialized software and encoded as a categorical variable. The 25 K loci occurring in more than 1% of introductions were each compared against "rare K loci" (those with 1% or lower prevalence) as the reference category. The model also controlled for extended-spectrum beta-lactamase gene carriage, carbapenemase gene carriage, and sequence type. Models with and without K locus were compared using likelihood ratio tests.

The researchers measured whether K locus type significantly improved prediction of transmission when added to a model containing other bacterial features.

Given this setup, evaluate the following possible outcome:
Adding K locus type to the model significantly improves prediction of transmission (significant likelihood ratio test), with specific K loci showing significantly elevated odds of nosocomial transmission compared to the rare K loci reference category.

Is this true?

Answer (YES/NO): NO